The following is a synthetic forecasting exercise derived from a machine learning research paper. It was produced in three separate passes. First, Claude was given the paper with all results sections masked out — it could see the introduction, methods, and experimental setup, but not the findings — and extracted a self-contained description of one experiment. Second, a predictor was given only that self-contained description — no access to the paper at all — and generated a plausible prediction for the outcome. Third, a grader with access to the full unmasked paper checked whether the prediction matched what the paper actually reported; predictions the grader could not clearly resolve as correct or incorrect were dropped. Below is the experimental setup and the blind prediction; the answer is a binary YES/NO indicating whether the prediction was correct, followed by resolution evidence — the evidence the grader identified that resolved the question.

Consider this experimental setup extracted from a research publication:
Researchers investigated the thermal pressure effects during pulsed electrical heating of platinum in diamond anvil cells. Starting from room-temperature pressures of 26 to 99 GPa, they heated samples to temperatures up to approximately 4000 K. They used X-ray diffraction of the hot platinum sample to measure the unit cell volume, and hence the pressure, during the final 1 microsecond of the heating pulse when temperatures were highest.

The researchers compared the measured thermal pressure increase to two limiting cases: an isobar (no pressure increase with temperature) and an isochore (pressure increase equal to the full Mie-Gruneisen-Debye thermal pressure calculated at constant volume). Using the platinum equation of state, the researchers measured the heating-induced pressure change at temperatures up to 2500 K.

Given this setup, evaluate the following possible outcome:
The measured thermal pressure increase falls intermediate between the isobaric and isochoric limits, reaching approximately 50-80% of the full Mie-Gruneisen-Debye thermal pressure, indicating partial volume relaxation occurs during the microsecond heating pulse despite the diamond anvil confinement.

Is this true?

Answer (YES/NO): NO